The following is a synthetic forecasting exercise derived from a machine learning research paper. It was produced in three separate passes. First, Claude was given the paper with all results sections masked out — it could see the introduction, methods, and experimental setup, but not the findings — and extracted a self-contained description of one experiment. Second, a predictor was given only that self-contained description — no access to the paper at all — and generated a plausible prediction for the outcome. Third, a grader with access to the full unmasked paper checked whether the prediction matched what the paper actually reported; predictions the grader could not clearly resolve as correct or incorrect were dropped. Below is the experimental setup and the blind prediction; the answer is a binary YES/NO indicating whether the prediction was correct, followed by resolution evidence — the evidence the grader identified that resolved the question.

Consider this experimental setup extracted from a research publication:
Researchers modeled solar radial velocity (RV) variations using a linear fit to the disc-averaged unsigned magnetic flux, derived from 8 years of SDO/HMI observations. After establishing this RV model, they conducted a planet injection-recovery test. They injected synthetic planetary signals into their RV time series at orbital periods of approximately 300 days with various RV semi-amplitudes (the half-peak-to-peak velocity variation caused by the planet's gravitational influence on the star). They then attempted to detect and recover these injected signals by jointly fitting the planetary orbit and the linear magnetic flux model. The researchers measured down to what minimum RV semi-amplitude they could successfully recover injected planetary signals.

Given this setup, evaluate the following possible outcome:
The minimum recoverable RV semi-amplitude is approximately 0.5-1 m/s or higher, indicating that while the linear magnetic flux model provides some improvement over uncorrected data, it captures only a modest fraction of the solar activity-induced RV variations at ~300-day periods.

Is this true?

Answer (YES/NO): NO